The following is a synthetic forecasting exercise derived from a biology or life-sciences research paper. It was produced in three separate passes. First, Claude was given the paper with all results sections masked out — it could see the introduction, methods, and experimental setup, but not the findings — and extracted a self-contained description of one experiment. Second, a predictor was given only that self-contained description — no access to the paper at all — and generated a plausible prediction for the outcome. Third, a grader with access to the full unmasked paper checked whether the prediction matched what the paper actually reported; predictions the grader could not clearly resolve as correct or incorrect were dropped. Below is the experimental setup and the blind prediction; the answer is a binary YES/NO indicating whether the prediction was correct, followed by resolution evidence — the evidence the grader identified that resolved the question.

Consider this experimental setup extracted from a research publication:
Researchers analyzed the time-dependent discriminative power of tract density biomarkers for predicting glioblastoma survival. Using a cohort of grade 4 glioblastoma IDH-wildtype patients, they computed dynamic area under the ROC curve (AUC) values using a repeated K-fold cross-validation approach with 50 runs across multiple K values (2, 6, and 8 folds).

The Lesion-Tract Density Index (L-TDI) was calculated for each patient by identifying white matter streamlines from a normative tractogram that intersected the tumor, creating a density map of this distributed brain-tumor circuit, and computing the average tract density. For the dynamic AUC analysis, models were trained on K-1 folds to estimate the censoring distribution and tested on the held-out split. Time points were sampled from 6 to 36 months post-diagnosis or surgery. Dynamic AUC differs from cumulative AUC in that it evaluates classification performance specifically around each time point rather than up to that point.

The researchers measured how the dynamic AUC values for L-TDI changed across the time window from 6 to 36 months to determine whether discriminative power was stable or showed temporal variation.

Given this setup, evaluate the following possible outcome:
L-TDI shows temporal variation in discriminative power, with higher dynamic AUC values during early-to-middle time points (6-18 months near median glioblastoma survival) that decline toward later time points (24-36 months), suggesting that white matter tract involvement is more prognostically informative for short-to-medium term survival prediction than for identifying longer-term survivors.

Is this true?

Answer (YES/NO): YES